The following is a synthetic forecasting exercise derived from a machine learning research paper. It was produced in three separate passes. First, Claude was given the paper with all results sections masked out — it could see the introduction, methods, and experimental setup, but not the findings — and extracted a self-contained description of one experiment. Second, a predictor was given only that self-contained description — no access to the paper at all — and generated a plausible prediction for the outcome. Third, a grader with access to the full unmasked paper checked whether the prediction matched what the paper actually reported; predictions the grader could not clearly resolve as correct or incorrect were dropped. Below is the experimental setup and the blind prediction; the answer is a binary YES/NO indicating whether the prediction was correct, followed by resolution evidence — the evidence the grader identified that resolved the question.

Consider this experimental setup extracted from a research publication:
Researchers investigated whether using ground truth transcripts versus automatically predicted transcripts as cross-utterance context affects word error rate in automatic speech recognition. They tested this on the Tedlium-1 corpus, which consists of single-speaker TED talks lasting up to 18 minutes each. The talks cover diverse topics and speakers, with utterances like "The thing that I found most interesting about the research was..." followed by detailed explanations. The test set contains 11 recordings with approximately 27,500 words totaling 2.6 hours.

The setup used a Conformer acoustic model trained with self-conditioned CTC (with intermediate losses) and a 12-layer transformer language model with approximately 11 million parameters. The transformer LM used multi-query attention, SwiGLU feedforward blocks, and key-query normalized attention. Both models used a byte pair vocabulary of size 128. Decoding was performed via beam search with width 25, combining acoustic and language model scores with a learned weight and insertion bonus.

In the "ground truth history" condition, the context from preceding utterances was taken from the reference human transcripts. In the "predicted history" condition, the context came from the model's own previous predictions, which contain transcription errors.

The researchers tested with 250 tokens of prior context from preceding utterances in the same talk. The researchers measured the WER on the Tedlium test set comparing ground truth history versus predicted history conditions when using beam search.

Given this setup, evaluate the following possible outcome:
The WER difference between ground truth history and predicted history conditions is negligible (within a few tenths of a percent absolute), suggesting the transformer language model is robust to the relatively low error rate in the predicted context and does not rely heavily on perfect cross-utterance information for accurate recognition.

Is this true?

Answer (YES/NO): NO